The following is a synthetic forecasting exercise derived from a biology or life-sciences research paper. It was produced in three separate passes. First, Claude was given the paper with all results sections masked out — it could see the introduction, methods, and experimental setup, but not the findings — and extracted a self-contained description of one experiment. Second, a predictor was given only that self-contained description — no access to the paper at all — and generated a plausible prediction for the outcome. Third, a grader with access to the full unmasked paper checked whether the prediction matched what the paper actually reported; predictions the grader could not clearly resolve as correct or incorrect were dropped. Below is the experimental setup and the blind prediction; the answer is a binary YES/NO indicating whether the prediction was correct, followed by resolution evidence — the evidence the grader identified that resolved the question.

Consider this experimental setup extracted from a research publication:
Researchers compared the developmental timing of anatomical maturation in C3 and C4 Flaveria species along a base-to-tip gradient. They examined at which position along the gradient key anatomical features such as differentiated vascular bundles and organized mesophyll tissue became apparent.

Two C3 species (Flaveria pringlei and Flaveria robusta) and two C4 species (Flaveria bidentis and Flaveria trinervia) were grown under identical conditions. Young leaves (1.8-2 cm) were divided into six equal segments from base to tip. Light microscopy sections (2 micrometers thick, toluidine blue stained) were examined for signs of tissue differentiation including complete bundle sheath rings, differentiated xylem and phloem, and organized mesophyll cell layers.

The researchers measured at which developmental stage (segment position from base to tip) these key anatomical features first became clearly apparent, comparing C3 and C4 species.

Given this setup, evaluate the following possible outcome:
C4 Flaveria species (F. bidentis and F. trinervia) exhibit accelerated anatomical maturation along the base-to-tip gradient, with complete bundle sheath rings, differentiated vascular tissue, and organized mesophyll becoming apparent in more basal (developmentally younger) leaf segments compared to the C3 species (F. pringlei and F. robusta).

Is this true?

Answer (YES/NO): NO